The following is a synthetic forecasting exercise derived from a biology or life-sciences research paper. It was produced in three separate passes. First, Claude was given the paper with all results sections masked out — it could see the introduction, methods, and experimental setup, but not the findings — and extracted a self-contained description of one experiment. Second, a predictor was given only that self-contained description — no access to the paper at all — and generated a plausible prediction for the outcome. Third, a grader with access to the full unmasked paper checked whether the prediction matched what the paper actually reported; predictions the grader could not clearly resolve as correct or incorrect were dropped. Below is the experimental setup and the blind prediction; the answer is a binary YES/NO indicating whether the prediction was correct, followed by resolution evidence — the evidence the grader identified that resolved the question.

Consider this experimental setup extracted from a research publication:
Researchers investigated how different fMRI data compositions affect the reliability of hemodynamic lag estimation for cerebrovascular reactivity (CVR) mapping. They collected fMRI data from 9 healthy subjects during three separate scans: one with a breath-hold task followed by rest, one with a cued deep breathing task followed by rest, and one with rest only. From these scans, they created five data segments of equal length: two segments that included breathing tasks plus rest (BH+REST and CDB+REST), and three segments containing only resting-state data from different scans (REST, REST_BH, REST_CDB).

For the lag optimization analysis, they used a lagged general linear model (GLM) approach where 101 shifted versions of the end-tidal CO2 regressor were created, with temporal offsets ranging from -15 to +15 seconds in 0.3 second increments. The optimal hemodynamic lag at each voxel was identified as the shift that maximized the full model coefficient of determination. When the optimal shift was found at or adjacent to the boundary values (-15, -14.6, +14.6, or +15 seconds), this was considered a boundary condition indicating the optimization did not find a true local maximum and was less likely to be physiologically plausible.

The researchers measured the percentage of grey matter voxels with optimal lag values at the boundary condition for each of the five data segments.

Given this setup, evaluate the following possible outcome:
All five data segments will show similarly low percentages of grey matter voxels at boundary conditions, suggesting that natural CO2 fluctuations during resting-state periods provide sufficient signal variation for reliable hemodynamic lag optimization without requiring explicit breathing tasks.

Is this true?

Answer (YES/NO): NO